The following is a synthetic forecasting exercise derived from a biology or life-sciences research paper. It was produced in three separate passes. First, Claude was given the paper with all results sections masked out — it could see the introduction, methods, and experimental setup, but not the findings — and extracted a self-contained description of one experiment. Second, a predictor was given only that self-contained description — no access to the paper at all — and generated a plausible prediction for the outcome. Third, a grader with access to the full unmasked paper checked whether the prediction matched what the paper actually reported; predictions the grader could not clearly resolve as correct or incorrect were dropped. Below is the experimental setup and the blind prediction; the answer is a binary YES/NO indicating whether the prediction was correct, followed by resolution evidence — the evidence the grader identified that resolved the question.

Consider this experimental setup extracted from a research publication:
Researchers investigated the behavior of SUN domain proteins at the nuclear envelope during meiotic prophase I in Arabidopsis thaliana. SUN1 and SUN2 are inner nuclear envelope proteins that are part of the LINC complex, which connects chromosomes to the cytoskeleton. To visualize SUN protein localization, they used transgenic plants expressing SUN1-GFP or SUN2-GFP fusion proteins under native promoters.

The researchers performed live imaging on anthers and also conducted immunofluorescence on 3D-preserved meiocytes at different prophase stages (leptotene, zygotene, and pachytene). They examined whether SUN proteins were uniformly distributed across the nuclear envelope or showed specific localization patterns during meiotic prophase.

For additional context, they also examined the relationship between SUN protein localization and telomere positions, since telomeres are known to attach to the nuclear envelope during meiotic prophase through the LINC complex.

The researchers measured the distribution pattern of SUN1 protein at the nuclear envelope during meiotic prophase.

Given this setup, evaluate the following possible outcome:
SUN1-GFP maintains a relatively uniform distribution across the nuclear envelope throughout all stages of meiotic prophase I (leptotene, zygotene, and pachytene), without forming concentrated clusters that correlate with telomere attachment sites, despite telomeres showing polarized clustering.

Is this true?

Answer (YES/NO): NO